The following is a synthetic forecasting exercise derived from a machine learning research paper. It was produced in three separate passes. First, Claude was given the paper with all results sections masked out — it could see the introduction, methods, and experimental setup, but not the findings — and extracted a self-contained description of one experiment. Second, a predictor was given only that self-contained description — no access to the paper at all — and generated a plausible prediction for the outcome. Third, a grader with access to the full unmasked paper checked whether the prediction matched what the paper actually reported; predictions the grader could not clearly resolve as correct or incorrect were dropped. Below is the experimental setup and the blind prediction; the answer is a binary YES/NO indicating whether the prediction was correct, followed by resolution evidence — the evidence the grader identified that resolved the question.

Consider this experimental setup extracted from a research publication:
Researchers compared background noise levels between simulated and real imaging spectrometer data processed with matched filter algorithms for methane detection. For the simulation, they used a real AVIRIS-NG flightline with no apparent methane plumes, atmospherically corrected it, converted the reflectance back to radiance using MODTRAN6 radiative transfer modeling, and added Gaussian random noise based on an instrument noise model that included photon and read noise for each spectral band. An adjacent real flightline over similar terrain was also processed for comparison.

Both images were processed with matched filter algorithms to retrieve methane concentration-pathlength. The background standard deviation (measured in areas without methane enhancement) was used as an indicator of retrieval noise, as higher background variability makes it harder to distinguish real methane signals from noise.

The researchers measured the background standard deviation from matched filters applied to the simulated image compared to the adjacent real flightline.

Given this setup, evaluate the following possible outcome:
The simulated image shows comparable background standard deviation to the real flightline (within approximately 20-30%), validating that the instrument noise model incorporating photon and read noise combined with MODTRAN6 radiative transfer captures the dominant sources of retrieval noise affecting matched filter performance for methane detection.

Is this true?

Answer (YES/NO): NO